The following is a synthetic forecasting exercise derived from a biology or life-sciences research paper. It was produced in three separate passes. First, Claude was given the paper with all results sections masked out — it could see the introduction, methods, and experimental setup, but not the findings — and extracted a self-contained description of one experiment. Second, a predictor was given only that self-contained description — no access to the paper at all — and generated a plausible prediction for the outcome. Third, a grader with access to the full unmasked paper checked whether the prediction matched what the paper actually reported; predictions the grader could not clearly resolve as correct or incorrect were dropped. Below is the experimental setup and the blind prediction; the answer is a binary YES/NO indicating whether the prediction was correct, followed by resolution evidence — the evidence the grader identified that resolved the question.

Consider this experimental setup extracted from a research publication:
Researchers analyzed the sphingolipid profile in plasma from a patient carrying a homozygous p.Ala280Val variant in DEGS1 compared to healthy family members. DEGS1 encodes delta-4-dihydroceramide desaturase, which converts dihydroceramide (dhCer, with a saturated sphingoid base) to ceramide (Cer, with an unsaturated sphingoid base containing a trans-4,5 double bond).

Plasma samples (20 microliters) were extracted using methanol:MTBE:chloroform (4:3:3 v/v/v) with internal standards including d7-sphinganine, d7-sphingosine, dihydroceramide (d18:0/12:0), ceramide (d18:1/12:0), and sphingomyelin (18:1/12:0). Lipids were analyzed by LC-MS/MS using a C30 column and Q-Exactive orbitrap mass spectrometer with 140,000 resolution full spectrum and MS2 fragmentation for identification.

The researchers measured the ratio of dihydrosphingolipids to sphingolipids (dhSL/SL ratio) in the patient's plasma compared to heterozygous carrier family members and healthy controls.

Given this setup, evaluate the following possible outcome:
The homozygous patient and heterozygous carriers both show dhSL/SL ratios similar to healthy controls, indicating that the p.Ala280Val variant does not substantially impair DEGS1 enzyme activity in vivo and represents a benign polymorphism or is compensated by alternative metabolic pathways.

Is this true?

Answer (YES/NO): NO